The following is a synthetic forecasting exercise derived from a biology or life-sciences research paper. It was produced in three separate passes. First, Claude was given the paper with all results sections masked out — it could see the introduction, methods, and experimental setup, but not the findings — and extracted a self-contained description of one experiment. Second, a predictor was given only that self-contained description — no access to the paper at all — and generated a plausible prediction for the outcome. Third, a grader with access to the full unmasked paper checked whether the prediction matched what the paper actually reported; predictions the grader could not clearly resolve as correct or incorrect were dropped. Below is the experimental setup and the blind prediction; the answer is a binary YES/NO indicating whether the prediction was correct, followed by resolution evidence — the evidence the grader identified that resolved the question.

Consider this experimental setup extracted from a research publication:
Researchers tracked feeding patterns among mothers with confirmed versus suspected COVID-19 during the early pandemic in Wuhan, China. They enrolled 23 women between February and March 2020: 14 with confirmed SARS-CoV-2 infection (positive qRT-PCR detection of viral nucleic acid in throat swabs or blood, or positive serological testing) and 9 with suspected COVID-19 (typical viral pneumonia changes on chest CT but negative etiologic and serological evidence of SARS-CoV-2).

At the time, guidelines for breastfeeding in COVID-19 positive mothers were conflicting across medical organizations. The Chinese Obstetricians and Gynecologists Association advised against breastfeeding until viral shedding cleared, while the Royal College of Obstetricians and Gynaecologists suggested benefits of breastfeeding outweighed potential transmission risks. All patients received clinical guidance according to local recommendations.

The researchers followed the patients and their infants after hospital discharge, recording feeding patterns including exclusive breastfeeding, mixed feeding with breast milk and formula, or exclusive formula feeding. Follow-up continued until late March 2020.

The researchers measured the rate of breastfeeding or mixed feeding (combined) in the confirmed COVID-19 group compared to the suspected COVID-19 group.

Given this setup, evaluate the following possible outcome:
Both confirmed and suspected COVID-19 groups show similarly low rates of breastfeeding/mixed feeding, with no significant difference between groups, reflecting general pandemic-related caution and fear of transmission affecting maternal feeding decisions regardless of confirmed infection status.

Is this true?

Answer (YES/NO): NO